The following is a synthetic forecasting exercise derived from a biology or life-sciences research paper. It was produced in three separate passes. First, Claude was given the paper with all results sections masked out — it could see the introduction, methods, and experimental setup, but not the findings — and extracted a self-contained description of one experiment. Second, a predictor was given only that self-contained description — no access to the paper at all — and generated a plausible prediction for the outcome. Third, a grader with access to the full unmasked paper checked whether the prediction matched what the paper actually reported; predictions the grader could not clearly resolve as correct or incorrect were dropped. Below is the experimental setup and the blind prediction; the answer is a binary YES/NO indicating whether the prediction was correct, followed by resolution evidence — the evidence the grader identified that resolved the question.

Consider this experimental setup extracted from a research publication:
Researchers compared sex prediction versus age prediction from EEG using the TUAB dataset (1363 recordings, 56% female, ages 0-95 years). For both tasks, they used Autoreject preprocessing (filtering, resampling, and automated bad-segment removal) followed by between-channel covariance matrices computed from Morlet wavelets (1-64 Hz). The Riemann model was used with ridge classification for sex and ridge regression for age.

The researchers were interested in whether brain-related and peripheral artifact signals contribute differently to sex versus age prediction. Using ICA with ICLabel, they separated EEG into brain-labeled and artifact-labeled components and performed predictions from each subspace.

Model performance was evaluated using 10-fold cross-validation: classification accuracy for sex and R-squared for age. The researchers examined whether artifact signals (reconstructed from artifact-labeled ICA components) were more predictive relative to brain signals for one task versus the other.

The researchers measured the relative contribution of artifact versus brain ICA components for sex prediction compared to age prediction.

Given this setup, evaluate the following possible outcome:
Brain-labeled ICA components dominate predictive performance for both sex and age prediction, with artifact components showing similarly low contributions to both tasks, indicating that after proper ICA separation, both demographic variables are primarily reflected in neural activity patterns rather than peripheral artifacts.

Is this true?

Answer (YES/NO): NO